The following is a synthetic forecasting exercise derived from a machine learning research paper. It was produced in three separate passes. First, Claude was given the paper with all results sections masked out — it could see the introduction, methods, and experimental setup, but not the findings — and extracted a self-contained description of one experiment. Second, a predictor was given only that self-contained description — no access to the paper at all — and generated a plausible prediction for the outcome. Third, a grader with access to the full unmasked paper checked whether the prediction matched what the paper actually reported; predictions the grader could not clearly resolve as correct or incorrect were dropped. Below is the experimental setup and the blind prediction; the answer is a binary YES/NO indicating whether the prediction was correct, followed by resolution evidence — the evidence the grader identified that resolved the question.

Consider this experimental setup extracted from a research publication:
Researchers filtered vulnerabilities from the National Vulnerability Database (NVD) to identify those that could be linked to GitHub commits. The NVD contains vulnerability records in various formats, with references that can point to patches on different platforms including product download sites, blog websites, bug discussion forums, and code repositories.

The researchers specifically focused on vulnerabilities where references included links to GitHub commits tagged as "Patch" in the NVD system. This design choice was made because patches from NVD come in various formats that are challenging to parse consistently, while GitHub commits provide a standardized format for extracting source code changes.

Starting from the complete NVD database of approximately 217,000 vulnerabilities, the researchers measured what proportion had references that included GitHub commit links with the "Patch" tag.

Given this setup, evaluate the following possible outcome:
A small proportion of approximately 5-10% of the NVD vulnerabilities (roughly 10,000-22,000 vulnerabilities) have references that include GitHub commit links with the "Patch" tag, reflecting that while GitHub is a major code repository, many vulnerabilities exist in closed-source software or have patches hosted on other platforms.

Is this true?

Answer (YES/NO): NO